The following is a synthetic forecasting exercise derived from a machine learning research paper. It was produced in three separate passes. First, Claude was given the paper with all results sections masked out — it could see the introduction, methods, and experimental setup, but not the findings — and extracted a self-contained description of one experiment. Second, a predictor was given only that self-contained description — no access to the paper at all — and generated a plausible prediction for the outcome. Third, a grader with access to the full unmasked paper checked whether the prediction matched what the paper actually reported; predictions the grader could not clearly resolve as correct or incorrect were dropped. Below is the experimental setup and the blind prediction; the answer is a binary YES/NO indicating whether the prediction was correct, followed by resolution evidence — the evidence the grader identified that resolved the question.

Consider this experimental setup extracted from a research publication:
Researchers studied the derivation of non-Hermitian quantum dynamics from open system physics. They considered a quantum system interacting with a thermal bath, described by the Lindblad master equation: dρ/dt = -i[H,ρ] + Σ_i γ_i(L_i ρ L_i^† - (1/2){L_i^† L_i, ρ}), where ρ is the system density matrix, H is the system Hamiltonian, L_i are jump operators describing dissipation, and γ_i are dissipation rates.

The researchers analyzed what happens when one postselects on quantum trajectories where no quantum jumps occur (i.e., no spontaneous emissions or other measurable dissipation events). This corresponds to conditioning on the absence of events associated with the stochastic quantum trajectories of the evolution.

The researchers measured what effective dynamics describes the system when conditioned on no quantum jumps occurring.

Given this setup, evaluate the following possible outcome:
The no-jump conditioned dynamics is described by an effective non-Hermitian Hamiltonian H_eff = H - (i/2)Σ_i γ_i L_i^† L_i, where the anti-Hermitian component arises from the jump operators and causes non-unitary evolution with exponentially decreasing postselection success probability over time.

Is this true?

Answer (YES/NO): YES